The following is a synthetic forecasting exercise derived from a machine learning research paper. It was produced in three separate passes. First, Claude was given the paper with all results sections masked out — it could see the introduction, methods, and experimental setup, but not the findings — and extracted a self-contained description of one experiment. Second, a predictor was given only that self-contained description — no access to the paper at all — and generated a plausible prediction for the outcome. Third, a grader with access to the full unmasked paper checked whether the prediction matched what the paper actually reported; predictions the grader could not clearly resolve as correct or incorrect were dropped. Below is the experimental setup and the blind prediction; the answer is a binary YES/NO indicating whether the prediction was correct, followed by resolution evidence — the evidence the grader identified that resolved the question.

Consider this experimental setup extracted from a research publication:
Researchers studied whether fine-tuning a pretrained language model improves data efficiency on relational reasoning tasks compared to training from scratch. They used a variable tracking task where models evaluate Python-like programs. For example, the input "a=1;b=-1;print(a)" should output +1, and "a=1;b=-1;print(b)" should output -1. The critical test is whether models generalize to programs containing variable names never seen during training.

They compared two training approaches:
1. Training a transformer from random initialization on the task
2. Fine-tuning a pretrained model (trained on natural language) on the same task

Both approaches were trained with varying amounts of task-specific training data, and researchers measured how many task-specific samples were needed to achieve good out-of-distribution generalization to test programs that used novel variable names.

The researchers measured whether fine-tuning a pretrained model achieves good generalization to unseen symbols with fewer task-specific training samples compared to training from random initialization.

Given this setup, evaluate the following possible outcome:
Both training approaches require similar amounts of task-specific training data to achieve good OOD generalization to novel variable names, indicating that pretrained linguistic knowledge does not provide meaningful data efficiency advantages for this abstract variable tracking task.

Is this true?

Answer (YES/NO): NO